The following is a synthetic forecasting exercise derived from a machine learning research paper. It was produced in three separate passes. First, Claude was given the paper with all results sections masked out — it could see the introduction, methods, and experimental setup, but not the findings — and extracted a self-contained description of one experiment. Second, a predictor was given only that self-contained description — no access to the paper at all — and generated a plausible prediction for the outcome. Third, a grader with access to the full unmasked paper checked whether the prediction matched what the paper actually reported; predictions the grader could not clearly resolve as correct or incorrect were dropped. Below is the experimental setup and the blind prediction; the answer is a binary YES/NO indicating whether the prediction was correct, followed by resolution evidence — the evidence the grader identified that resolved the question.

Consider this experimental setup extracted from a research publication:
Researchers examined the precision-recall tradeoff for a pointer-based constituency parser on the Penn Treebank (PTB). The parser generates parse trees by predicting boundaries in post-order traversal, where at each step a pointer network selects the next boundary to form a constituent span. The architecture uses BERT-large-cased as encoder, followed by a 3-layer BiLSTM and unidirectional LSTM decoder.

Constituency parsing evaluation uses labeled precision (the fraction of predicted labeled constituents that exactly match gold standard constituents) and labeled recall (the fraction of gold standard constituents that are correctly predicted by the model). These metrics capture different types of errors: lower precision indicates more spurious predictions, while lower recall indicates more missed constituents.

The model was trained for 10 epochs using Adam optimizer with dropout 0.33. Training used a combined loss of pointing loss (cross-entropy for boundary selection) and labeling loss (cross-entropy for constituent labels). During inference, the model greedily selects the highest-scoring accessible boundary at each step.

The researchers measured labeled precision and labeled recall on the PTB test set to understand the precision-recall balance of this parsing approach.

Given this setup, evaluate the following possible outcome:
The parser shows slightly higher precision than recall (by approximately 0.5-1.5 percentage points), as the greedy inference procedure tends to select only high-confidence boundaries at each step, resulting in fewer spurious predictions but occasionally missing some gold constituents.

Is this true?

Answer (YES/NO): NO